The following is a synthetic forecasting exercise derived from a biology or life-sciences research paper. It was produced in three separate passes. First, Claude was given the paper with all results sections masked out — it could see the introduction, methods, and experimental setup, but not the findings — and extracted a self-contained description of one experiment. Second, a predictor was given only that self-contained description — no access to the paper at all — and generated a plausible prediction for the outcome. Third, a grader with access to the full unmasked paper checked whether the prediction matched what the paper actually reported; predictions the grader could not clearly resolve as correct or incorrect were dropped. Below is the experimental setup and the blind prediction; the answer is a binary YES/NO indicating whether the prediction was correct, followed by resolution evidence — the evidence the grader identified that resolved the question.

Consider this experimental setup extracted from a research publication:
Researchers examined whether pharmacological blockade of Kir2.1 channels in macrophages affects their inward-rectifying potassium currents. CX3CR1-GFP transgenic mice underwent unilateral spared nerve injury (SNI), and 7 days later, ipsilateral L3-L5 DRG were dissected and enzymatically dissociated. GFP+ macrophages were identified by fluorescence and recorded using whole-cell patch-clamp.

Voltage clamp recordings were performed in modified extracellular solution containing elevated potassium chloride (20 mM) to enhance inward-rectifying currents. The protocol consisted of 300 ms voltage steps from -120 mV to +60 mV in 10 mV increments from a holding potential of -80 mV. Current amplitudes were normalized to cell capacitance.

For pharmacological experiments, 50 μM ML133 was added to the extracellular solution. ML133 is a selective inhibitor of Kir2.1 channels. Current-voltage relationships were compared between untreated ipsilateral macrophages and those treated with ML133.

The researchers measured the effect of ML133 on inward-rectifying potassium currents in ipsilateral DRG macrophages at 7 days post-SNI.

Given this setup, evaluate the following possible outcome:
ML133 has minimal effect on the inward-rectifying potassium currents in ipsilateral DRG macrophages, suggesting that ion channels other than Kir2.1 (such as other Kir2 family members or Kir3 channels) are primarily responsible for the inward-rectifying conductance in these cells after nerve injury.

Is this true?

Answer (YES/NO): NO